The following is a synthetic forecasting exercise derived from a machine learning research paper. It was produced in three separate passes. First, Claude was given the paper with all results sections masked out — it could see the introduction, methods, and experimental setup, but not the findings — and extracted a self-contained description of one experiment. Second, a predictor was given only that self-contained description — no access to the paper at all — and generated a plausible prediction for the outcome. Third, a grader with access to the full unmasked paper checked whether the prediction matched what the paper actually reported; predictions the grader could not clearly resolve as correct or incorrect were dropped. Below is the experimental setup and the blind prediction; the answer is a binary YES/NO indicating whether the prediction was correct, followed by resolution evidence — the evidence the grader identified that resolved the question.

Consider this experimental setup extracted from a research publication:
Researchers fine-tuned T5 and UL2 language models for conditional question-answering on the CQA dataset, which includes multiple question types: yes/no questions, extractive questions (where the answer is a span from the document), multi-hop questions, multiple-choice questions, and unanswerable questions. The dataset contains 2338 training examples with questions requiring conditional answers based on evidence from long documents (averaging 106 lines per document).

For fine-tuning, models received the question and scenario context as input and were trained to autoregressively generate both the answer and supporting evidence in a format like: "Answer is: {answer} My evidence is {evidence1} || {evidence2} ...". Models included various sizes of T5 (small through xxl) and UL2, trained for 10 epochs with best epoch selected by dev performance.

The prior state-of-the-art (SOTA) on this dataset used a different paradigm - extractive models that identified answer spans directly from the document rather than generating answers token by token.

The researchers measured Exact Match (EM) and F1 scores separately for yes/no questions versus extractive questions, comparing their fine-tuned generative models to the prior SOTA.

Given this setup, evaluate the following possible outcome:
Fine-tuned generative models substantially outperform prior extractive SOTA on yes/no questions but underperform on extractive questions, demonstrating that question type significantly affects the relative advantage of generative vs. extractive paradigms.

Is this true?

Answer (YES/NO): YES